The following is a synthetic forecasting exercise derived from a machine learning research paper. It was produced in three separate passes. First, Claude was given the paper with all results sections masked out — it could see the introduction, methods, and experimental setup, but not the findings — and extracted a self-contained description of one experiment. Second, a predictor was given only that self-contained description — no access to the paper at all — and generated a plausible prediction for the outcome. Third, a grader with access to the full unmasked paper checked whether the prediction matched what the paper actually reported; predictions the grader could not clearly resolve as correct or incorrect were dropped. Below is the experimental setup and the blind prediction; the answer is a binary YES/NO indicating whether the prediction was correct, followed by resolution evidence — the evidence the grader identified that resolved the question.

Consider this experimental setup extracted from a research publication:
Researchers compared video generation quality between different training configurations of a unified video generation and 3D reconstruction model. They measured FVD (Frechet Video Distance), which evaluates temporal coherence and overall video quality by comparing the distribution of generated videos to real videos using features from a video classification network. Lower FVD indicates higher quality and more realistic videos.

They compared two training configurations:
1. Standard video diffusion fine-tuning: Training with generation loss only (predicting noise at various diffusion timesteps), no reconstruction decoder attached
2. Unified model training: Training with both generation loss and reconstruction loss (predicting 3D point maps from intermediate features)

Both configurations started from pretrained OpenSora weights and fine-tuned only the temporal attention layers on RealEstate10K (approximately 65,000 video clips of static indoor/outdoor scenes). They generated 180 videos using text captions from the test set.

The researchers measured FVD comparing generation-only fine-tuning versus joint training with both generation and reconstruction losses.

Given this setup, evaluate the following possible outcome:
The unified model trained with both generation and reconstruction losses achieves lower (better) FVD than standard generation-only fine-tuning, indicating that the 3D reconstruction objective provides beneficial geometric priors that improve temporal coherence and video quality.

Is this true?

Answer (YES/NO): NO